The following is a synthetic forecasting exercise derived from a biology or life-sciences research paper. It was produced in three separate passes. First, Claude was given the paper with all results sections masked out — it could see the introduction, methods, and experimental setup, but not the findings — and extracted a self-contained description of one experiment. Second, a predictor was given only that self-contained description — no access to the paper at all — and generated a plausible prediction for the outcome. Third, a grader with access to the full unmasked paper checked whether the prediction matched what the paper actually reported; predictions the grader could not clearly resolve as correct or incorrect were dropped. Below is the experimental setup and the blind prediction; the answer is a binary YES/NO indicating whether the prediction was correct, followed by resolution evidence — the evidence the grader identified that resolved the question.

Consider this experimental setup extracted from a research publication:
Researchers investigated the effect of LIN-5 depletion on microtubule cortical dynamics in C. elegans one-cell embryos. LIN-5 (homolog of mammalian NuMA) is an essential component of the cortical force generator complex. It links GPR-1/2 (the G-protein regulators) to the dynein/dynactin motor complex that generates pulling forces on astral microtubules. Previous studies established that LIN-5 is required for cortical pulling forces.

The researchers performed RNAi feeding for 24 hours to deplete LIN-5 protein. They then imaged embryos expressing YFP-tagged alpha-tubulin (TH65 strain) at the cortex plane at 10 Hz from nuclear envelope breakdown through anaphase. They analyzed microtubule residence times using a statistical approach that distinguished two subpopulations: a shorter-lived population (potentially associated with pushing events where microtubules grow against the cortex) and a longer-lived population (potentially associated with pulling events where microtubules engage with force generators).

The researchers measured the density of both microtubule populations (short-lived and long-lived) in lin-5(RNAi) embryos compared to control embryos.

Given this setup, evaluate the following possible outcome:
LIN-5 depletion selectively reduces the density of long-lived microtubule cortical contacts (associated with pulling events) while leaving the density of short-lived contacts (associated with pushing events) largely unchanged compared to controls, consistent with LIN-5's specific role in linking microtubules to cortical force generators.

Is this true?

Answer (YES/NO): NO